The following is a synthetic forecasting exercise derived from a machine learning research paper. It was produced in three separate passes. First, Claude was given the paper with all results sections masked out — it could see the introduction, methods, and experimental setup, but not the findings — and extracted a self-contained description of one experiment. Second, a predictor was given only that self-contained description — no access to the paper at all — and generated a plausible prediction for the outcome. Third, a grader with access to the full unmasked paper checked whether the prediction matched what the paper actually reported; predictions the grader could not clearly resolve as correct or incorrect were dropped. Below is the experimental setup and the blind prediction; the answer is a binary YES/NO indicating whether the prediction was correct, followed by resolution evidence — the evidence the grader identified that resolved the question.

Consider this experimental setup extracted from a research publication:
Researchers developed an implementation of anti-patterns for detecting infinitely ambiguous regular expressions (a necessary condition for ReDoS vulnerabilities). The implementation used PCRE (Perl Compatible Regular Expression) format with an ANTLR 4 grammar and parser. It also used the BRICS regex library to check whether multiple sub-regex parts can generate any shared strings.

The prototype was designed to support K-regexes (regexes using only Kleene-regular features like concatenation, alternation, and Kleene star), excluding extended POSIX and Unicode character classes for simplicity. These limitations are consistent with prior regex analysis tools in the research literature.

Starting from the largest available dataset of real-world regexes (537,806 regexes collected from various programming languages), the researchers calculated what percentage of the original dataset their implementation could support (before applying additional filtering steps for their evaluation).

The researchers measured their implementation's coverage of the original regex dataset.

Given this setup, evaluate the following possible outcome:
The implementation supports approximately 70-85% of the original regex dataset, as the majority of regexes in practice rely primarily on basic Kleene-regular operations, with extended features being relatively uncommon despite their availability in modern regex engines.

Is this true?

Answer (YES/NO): YES